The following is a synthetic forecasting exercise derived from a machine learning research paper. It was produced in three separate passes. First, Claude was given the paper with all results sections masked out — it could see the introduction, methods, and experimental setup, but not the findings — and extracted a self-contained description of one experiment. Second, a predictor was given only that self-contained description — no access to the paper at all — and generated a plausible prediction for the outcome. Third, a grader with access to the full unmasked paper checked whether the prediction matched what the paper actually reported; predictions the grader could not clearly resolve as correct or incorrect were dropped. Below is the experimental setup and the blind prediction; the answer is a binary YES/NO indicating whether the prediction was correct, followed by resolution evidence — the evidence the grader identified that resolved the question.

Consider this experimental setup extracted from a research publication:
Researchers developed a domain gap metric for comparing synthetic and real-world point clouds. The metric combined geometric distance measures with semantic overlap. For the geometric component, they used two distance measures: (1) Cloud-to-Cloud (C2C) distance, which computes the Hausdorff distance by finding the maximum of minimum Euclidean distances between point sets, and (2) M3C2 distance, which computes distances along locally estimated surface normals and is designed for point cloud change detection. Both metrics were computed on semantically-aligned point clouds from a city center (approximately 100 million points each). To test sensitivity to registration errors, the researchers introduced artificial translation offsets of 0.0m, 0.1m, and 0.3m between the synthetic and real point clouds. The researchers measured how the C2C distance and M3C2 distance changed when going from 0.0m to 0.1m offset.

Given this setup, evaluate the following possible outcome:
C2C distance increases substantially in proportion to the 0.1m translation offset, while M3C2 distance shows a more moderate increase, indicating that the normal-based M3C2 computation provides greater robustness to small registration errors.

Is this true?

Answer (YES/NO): YES